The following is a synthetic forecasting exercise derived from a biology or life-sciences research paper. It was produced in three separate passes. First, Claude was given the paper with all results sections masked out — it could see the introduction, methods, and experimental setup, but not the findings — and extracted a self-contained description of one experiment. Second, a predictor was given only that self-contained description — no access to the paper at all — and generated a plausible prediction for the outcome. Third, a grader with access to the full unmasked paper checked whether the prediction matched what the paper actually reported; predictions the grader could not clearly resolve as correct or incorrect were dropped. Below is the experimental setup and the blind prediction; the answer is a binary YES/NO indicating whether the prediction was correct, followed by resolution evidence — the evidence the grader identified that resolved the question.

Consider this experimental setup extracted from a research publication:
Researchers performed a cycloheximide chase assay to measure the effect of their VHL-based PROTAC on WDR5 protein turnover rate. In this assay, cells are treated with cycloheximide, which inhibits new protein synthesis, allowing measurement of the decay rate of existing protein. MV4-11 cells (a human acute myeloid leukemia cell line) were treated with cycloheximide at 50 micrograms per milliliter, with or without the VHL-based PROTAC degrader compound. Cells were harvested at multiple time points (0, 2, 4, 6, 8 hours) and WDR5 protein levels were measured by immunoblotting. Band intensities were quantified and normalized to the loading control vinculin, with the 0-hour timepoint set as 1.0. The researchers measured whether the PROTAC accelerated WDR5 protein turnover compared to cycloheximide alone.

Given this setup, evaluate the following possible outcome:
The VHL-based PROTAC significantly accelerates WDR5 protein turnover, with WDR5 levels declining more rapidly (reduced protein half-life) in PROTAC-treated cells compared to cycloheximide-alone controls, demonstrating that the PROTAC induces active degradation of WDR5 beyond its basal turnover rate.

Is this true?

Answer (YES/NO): YES